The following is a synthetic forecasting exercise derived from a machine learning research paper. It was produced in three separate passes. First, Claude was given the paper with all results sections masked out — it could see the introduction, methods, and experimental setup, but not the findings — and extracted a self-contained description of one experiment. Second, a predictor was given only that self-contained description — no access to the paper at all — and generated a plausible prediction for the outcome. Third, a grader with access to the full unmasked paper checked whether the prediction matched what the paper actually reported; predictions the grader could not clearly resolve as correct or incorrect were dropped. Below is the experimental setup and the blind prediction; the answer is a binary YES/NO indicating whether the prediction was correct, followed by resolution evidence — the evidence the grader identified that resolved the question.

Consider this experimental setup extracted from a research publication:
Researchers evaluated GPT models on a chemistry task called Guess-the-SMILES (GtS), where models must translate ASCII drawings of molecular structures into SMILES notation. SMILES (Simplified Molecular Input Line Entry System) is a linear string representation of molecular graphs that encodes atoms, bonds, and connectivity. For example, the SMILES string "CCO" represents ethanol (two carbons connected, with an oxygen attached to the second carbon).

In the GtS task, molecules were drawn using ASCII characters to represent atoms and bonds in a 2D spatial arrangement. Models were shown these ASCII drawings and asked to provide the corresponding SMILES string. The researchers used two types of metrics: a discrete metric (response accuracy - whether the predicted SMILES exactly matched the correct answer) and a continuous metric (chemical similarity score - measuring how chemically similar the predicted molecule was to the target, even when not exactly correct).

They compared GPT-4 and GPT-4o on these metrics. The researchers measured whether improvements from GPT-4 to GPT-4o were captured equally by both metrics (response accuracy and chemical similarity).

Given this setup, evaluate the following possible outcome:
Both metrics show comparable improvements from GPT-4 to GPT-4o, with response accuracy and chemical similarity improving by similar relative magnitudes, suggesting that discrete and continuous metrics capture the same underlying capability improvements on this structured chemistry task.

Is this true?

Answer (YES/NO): NO